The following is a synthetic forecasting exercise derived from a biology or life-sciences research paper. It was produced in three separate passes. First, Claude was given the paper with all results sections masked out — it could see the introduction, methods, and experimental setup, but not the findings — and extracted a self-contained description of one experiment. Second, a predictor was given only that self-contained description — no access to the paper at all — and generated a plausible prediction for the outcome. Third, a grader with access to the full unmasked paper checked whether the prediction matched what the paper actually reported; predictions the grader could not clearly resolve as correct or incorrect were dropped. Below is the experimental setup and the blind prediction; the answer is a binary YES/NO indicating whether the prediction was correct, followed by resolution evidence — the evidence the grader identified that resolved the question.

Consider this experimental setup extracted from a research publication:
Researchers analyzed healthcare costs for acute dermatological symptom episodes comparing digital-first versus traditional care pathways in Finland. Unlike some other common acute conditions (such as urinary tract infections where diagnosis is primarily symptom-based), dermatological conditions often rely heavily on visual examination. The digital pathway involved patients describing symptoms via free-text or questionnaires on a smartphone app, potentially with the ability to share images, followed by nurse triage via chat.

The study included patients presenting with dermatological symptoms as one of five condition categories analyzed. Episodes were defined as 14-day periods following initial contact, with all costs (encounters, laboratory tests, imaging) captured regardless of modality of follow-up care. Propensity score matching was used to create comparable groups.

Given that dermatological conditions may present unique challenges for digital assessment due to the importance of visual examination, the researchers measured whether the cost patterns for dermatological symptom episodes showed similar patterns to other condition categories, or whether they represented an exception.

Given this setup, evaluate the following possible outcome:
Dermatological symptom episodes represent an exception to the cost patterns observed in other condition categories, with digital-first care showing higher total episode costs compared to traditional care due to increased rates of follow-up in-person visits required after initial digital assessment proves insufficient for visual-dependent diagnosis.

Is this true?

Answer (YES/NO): NO